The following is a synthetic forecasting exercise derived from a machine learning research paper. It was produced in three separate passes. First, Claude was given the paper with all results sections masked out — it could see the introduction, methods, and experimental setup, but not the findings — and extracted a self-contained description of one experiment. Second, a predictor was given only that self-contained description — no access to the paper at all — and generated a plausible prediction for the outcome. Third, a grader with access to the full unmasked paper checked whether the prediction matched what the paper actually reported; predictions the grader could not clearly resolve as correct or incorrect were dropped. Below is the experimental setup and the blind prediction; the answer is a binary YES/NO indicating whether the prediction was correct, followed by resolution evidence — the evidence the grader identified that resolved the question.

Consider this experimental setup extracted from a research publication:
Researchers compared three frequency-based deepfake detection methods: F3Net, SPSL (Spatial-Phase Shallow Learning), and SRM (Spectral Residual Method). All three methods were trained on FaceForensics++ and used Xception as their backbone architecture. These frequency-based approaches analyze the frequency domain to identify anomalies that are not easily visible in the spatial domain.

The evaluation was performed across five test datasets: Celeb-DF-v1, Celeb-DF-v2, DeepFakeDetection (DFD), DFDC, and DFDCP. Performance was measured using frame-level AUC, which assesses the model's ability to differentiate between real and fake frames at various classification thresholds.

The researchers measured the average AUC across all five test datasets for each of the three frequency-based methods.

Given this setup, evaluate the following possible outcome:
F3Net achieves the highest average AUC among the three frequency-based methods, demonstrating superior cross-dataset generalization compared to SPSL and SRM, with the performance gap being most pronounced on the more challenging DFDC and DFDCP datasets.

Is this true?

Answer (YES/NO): NO